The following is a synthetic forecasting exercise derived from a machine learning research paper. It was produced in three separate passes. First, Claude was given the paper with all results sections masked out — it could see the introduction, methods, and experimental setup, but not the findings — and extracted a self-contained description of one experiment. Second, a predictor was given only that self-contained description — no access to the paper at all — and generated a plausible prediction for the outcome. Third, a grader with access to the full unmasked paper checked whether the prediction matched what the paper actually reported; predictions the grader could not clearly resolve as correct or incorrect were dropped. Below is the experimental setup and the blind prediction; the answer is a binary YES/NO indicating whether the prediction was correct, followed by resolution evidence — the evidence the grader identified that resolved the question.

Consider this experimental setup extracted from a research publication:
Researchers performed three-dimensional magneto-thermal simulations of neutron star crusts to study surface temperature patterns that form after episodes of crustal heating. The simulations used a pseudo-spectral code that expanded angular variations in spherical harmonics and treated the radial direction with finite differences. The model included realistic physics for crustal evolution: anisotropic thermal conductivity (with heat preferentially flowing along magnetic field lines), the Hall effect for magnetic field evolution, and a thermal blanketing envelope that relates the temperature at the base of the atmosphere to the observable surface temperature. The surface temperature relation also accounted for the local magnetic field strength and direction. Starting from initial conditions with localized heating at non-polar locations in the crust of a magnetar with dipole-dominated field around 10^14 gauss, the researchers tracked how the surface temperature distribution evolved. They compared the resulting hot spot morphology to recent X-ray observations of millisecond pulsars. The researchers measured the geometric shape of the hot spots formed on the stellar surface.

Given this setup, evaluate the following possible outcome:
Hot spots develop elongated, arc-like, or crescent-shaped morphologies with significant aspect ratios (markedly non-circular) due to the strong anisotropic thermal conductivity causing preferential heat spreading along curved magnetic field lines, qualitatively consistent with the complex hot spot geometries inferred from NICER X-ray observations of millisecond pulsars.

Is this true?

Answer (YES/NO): YES